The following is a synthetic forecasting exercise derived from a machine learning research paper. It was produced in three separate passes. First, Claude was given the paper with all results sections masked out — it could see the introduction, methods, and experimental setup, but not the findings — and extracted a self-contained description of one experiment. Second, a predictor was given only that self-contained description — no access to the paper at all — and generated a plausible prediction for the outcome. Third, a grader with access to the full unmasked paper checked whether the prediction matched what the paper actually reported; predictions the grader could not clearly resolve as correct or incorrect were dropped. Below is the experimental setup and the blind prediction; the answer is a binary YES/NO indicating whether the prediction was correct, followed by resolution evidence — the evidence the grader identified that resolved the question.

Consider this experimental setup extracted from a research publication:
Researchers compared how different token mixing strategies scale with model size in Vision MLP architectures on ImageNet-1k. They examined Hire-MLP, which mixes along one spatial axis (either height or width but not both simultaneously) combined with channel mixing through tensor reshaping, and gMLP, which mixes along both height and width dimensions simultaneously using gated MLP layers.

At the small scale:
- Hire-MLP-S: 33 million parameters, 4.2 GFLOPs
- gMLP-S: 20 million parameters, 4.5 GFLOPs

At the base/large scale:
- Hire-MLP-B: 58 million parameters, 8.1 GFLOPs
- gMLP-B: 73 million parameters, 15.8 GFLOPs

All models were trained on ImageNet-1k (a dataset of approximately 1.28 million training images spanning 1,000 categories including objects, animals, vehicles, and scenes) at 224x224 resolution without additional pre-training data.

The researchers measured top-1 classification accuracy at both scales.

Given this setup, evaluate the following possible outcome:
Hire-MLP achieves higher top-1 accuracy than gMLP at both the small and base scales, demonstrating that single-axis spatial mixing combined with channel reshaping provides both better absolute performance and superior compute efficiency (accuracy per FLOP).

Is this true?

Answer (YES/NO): YES